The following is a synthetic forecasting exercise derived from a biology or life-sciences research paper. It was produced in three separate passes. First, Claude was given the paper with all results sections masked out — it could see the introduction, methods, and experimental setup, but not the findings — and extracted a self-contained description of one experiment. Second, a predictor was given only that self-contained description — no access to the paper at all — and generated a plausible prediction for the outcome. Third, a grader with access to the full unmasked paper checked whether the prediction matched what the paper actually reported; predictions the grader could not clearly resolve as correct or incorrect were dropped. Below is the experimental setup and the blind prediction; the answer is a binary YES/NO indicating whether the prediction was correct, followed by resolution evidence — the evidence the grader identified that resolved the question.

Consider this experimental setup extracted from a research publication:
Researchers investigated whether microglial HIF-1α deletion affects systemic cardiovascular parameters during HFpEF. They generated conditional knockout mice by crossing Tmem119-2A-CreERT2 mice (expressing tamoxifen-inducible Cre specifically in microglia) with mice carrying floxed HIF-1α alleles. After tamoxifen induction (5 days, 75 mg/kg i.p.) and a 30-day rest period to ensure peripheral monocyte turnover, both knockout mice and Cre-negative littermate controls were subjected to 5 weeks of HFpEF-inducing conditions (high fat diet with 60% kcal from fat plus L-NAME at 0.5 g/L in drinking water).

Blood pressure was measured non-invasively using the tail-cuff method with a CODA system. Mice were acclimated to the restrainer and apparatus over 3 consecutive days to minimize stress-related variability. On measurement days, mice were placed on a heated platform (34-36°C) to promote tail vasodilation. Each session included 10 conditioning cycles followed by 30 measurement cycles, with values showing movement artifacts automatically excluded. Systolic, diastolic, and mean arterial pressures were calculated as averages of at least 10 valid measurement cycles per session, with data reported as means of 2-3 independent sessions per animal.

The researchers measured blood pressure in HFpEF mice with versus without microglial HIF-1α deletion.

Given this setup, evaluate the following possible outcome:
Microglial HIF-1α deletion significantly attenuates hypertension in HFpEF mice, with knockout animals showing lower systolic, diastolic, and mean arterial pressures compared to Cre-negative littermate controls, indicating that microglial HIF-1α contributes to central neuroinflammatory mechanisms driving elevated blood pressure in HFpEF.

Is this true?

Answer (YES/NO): NO